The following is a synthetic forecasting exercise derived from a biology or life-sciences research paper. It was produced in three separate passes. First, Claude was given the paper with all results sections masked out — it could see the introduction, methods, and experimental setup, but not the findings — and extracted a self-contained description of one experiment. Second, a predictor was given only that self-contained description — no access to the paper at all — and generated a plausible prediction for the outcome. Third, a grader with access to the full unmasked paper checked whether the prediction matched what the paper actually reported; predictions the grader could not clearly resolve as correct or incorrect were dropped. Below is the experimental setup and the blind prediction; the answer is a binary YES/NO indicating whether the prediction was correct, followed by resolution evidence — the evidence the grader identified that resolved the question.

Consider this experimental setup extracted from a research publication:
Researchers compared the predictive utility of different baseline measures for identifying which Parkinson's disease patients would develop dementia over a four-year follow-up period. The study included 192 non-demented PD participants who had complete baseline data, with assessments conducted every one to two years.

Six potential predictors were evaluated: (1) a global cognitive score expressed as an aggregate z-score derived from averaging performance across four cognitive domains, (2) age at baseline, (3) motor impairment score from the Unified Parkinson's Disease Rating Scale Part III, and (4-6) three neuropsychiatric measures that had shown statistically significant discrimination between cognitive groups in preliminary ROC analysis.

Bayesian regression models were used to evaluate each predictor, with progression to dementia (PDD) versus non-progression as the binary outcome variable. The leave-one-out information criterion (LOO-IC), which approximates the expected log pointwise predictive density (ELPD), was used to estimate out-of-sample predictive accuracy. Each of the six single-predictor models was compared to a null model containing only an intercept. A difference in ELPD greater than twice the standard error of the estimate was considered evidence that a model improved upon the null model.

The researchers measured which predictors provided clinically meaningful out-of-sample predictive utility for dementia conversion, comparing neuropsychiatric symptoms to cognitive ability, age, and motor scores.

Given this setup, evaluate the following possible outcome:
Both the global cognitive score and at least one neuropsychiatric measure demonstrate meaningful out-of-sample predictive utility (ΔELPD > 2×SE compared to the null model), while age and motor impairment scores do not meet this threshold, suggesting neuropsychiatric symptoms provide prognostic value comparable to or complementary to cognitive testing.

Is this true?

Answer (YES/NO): NO